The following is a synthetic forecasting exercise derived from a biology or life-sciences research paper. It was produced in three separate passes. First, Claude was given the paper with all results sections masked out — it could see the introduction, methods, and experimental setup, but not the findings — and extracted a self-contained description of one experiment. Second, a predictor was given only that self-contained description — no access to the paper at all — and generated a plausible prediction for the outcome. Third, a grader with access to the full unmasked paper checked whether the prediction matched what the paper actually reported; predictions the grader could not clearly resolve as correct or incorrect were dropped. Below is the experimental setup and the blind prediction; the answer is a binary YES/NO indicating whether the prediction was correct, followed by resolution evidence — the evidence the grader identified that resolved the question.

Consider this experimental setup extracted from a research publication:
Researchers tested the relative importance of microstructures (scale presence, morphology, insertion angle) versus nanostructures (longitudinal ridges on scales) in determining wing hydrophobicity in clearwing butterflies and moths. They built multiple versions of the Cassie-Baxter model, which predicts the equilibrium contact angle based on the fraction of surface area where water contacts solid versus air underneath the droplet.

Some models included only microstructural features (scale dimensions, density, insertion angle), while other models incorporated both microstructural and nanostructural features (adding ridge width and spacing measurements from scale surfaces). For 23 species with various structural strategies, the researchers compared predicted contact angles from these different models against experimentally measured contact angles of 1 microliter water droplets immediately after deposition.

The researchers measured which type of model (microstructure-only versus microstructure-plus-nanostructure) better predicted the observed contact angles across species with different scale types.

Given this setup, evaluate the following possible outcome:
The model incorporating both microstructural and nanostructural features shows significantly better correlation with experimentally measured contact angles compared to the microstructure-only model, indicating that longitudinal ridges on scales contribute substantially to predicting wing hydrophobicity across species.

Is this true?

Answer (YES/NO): NO